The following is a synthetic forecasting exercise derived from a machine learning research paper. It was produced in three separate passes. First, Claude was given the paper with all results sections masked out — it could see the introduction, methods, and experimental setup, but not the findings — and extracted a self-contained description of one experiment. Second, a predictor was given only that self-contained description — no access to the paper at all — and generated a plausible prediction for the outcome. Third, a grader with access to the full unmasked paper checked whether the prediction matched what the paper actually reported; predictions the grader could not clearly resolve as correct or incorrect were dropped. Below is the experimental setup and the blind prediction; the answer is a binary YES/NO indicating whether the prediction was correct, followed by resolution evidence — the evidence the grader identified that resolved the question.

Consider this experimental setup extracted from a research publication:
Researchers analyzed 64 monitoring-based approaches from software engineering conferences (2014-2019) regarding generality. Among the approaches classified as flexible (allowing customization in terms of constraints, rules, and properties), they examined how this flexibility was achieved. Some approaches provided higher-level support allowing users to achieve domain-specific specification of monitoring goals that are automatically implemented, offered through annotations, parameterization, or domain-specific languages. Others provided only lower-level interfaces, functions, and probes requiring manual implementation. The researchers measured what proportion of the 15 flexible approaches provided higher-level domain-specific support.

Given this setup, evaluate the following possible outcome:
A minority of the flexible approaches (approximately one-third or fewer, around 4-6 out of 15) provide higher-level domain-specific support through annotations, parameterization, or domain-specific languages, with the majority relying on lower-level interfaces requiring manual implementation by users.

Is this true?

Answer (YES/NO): YES